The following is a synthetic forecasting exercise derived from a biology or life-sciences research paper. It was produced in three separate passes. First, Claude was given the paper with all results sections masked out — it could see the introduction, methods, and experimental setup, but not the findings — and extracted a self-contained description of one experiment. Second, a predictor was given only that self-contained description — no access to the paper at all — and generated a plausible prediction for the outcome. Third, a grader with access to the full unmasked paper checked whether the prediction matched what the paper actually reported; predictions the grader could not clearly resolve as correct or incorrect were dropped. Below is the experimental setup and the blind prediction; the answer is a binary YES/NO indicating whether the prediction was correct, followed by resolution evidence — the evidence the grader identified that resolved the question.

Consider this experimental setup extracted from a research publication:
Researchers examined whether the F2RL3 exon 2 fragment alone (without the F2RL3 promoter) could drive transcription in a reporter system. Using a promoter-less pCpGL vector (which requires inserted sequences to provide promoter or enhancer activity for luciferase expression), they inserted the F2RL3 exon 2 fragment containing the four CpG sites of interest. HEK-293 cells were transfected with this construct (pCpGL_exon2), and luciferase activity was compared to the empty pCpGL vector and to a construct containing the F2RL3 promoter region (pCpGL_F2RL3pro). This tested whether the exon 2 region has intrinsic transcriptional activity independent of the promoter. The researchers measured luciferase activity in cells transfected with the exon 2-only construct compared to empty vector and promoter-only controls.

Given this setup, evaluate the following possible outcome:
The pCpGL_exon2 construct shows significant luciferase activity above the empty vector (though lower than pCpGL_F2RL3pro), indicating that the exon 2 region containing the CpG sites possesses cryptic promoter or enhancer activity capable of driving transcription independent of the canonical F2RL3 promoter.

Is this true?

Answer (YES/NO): NO